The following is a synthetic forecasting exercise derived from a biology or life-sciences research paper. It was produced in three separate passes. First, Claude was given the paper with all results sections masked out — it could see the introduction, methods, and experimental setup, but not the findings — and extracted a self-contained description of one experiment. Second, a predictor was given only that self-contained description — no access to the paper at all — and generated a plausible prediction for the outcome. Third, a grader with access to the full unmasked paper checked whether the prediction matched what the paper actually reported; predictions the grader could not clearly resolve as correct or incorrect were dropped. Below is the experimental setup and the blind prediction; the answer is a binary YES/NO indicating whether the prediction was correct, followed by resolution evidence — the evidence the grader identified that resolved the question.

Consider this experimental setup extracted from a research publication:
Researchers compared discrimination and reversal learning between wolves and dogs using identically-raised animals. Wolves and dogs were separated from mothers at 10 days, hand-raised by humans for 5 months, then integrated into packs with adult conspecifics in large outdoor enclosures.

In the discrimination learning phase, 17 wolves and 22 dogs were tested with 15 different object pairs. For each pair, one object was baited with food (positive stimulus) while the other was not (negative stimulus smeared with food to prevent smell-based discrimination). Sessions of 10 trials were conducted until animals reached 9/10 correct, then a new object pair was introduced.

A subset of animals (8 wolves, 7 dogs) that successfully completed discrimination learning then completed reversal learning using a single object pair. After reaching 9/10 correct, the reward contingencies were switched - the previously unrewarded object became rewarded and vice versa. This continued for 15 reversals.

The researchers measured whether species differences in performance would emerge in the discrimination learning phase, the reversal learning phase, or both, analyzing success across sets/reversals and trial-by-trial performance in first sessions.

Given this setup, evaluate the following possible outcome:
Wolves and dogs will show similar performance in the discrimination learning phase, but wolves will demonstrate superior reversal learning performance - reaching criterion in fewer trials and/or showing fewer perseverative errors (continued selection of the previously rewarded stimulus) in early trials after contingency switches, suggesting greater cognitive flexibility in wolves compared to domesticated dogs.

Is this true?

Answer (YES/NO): NO